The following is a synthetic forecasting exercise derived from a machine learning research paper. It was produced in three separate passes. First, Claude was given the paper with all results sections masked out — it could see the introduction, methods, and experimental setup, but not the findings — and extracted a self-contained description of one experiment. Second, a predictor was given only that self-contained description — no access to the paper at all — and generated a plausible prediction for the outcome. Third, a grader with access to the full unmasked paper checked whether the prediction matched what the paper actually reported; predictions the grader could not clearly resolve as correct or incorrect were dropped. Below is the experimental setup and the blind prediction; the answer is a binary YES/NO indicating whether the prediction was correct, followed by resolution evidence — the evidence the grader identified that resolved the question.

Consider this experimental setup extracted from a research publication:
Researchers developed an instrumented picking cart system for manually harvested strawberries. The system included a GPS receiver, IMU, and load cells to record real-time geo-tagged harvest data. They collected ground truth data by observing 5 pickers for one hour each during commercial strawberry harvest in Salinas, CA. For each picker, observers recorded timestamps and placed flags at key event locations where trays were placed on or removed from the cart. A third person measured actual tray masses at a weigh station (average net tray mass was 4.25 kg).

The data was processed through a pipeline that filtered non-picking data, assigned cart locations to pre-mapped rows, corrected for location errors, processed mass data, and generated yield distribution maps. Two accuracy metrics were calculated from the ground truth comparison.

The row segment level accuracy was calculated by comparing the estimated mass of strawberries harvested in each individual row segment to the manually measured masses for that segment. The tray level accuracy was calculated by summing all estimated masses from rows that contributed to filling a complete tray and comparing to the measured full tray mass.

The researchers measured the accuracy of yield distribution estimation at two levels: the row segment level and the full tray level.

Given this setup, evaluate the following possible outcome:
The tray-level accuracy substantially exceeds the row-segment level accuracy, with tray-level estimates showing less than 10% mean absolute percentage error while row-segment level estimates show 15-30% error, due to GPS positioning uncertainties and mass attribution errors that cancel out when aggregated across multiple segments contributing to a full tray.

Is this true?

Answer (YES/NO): NO